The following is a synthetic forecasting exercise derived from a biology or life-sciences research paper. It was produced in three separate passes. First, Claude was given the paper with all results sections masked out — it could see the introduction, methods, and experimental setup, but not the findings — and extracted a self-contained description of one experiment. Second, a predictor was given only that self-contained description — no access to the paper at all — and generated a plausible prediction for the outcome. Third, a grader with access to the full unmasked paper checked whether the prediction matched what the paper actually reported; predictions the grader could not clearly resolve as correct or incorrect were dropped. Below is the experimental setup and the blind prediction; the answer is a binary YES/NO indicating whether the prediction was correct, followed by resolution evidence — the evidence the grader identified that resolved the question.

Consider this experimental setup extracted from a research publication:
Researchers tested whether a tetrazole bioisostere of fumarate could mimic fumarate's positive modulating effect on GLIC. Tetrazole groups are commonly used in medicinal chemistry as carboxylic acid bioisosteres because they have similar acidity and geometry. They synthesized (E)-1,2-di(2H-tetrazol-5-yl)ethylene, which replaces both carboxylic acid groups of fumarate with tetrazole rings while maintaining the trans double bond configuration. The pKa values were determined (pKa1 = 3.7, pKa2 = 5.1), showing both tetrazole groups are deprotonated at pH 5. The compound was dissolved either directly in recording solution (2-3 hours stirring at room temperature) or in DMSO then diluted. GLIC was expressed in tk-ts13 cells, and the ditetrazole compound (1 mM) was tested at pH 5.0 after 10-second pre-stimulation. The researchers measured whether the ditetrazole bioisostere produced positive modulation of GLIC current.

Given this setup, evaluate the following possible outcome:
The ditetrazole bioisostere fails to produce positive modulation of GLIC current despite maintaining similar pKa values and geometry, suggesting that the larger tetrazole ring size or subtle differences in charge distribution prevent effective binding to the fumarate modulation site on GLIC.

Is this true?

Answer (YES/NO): NO